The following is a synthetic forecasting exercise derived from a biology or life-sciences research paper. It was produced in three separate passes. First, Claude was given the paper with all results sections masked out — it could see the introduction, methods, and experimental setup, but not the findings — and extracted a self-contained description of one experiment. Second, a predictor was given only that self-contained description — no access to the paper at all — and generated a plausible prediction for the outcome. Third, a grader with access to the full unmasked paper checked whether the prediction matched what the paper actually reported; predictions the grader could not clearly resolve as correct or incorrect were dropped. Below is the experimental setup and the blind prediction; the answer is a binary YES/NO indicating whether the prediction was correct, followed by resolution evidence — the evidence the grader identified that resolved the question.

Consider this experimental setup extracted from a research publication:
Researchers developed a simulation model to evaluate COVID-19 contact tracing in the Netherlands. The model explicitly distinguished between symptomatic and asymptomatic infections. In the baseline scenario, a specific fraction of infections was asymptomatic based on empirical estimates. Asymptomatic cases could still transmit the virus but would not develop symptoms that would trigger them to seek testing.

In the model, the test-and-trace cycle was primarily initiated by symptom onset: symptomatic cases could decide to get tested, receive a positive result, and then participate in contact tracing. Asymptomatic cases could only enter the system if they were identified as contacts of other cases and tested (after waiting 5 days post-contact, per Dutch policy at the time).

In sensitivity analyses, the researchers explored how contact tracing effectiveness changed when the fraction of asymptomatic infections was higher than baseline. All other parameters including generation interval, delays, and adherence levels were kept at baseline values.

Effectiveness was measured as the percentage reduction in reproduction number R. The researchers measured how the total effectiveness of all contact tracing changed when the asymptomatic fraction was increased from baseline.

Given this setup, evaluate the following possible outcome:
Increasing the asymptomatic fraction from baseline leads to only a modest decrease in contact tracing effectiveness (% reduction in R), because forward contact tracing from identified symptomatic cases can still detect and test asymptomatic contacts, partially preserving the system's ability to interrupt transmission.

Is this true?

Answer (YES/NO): NO